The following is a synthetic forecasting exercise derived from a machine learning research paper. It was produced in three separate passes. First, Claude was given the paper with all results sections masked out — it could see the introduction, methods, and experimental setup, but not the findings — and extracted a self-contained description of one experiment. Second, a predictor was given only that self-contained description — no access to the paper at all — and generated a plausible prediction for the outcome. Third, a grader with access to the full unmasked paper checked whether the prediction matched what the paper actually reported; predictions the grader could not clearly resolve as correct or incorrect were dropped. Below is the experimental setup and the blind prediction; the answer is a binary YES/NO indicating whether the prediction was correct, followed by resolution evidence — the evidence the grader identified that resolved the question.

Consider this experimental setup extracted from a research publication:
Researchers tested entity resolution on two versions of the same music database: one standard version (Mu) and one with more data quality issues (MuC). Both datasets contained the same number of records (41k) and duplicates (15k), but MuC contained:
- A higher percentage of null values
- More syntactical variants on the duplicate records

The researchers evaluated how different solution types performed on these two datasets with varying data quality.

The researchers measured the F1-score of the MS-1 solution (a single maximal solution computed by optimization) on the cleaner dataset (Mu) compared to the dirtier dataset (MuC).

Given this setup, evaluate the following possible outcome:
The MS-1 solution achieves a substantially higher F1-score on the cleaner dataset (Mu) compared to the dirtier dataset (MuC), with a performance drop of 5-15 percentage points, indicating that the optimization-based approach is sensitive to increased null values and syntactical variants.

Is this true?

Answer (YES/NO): YES